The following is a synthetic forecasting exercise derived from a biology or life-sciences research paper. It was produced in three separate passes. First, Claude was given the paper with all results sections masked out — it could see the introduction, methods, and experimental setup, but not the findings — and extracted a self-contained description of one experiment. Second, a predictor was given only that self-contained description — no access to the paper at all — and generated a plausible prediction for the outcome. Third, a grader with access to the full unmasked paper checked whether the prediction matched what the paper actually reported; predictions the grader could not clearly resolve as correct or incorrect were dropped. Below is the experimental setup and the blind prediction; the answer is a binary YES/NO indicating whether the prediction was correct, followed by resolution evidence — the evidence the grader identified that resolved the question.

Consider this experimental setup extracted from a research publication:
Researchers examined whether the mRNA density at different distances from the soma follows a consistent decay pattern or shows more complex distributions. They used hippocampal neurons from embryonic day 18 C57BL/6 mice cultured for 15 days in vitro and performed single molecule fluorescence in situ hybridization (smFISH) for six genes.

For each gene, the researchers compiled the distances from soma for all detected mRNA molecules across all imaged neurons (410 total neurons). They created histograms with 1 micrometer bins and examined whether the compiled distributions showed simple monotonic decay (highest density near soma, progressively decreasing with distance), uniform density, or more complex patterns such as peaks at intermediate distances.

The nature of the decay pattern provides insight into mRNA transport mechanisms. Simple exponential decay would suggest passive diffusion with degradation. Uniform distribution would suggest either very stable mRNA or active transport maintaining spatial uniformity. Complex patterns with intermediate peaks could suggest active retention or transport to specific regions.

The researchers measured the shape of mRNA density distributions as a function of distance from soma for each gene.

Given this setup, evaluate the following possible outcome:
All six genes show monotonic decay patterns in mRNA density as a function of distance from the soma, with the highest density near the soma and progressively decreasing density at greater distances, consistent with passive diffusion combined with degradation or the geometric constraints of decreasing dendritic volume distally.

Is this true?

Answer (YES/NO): NO